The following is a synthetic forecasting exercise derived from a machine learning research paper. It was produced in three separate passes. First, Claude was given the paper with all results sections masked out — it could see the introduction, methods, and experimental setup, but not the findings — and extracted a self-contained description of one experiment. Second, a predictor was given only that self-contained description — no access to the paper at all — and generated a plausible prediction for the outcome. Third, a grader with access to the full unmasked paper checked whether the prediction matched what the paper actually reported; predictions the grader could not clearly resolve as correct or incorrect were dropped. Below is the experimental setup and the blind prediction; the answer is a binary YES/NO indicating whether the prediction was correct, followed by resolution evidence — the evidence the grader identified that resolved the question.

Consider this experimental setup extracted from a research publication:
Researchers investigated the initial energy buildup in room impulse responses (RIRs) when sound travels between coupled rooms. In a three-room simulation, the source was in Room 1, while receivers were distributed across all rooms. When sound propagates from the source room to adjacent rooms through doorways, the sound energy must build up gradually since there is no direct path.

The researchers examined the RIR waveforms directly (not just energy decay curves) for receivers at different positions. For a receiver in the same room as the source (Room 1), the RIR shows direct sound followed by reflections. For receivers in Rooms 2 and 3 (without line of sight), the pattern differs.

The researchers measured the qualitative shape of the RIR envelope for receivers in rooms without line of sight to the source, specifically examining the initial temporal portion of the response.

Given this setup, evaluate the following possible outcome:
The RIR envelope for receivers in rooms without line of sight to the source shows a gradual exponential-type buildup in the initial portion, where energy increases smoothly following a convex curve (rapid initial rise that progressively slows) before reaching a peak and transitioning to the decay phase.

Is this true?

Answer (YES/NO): NO